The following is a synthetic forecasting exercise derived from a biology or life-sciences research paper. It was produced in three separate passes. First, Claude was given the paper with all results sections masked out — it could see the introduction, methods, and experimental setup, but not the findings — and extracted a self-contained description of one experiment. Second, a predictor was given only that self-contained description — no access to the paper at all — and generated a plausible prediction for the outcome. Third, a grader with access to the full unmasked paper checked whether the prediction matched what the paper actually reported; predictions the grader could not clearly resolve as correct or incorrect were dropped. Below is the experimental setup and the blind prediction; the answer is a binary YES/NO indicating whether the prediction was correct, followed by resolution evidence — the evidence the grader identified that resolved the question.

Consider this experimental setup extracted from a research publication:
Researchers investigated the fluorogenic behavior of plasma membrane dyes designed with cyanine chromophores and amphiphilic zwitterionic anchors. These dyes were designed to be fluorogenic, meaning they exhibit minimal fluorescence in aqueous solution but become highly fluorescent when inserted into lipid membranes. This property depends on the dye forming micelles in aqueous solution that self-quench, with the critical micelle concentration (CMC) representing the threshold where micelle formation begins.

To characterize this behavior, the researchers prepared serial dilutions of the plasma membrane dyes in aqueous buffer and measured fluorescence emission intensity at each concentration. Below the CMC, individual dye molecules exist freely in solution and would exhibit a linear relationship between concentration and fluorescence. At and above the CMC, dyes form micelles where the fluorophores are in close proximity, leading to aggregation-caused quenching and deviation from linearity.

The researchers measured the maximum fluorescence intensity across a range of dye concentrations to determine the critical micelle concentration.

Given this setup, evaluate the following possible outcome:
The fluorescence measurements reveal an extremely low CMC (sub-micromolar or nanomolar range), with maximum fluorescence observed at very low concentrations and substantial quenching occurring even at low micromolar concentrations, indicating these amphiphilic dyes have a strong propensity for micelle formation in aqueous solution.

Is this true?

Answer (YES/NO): YES